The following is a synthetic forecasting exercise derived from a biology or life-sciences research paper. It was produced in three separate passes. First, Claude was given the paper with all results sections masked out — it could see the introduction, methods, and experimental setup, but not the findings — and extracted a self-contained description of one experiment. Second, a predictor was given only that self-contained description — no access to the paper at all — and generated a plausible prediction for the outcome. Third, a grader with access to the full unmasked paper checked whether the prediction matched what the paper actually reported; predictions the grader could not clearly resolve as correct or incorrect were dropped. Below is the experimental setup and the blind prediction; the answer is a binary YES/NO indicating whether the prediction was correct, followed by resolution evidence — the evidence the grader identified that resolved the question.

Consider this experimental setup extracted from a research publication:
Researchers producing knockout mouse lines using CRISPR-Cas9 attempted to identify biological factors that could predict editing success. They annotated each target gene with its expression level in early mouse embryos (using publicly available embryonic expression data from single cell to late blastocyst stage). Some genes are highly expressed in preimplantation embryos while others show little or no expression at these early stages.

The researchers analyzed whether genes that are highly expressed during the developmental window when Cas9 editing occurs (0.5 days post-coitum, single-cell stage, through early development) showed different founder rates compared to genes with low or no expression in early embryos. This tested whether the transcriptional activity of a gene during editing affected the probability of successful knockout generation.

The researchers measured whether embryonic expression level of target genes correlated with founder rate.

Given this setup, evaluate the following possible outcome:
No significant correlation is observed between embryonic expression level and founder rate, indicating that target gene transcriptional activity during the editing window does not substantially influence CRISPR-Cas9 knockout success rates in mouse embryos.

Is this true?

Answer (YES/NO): NO